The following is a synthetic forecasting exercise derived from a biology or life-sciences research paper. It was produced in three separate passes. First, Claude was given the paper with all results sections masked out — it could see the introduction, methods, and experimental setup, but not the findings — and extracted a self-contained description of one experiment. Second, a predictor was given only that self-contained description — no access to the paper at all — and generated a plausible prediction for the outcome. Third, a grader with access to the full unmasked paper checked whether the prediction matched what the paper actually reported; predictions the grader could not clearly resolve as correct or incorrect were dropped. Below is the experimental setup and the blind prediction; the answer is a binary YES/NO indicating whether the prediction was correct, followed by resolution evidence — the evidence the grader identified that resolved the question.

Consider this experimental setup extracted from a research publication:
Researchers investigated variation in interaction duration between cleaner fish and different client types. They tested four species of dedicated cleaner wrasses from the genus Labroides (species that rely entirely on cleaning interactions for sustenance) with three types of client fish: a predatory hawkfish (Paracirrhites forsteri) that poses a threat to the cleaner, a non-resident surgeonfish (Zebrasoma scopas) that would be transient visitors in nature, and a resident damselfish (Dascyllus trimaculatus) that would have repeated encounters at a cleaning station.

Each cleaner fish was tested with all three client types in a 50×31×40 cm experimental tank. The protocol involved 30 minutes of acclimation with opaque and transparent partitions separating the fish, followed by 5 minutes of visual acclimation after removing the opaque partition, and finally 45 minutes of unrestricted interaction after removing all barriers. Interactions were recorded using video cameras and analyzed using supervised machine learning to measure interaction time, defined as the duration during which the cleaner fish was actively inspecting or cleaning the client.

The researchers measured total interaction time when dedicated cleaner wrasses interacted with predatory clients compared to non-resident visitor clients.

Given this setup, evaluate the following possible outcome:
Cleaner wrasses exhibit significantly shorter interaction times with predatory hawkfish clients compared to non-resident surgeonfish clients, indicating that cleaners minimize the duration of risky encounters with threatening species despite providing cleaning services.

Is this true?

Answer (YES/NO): YES